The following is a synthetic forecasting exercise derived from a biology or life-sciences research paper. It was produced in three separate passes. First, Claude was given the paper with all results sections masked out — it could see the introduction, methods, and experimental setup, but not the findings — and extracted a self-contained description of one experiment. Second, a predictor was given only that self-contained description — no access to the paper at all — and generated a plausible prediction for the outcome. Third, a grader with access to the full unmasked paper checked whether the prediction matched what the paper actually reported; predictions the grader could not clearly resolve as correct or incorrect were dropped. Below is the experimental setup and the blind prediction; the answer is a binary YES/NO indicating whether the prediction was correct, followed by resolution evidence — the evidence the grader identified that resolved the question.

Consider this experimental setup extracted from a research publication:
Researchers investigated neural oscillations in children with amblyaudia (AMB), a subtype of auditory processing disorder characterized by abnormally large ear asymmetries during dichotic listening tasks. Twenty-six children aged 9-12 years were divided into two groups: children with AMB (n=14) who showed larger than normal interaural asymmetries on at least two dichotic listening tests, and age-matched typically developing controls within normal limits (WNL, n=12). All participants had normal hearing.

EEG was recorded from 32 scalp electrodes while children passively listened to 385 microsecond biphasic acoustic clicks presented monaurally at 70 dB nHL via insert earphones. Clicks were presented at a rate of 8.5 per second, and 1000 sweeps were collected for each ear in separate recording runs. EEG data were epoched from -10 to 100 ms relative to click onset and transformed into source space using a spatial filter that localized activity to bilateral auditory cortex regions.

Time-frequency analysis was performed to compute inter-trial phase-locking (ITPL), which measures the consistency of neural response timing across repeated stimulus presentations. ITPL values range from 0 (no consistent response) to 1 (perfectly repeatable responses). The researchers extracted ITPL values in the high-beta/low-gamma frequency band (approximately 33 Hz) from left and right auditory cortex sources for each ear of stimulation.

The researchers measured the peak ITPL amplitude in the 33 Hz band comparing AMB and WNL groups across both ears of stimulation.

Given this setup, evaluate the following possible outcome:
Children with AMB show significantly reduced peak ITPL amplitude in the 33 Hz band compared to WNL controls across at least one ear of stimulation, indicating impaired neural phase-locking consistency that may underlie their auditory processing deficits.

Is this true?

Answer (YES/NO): NO